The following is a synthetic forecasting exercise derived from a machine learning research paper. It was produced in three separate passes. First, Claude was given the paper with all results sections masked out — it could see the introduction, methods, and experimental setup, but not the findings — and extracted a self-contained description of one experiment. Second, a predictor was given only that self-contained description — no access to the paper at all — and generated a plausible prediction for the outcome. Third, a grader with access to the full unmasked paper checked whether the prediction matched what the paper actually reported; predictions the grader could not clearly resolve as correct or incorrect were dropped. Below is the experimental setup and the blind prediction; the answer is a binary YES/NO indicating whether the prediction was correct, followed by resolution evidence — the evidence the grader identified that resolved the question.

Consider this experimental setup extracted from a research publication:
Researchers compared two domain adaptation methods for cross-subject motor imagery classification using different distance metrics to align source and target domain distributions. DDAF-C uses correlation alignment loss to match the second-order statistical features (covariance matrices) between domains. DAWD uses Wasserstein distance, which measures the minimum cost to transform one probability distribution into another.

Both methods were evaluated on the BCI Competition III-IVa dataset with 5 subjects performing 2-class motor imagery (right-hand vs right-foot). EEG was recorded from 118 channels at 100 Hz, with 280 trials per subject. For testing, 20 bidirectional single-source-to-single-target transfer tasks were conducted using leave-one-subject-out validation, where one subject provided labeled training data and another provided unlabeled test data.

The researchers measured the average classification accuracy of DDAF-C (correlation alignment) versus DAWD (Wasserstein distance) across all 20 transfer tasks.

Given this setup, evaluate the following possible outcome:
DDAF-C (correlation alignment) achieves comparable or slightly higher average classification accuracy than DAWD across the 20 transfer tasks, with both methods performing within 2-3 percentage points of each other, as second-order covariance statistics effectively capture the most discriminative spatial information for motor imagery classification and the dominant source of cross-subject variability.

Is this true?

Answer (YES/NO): YES